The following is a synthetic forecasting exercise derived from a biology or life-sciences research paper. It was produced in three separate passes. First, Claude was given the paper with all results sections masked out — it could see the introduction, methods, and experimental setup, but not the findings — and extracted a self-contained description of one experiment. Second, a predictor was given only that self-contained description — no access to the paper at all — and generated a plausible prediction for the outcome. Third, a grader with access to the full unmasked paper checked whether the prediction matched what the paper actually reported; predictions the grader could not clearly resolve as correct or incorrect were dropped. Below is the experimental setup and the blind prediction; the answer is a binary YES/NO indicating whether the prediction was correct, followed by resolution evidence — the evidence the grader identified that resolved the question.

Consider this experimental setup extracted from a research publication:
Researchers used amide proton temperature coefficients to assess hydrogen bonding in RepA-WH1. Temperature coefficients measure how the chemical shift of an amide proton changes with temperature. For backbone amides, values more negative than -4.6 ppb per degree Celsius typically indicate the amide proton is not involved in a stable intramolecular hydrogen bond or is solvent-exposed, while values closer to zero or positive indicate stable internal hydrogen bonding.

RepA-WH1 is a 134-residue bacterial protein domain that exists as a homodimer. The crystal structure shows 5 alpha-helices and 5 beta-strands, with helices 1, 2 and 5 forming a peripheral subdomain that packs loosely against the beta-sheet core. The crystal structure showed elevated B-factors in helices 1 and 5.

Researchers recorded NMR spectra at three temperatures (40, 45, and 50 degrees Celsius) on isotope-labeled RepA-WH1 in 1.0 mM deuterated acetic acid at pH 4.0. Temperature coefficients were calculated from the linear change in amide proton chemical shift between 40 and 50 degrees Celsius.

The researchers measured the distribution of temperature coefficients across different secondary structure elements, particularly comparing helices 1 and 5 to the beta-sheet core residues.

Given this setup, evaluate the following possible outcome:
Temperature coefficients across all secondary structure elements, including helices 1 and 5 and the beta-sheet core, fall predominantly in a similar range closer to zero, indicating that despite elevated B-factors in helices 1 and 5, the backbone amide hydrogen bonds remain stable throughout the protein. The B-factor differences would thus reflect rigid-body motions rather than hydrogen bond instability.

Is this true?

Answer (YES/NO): NO